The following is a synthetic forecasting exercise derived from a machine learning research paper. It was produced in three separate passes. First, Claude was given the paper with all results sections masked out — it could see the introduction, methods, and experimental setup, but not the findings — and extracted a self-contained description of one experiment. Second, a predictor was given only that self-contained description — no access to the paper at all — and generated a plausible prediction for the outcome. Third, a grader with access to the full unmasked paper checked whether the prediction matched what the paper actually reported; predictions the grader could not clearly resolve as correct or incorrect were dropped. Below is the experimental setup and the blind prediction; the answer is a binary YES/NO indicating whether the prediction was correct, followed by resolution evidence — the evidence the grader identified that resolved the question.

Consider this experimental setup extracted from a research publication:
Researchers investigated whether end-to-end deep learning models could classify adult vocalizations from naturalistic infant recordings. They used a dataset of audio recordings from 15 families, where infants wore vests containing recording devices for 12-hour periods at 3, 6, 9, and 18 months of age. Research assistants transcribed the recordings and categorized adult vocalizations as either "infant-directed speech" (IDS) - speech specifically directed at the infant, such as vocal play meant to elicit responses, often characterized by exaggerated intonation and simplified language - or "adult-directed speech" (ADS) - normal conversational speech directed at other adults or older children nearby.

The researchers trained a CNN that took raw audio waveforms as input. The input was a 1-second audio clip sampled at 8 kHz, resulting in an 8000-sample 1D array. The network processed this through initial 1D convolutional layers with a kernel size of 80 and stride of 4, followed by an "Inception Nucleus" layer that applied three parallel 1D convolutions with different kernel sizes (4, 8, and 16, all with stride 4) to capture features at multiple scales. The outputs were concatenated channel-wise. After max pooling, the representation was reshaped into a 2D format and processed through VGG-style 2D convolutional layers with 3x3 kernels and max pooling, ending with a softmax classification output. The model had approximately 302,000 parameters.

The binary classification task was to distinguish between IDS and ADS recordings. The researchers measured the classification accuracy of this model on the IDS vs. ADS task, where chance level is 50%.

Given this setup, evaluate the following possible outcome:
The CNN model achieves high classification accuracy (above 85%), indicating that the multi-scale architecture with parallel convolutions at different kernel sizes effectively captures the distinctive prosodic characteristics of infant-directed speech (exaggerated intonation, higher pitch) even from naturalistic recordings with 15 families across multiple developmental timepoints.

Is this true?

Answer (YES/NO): NO